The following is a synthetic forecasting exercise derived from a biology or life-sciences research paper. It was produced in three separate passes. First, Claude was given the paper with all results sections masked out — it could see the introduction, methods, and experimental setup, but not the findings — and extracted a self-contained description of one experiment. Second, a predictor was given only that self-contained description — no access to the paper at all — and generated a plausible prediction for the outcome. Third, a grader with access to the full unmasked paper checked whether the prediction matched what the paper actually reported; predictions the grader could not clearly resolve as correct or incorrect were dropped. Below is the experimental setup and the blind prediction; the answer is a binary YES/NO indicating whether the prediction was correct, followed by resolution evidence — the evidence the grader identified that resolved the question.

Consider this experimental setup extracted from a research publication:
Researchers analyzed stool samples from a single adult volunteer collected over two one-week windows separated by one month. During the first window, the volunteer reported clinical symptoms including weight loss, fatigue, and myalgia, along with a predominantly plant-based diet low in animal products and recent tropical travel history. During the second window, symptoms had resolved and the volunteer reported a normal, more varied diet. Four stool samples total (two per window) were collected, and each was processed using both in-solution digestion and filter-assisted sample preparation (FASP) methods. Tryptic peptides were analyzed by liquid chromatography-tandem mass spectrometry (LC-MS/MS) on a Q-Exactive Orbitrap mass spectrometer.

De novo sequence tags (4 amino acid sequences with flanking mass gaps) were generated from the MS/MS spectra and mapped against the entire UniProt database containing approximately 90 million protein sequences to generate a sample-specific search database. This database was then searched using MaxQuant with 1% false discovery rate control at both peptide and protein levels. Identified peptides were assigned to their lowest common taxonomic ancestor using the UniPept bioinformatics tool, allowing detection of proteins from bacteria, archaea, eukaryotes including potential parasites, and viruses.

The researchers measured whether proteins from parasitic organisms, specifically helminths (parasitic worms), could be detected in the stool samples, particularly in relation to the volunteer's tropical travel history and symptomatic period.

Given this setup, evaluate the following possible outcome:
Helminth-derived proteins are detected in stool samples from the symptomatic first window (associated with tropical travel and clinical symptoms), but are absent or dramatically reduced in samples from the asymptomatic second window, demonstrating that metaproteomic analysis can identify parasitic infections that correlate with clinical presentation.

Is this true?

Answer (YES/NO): YES